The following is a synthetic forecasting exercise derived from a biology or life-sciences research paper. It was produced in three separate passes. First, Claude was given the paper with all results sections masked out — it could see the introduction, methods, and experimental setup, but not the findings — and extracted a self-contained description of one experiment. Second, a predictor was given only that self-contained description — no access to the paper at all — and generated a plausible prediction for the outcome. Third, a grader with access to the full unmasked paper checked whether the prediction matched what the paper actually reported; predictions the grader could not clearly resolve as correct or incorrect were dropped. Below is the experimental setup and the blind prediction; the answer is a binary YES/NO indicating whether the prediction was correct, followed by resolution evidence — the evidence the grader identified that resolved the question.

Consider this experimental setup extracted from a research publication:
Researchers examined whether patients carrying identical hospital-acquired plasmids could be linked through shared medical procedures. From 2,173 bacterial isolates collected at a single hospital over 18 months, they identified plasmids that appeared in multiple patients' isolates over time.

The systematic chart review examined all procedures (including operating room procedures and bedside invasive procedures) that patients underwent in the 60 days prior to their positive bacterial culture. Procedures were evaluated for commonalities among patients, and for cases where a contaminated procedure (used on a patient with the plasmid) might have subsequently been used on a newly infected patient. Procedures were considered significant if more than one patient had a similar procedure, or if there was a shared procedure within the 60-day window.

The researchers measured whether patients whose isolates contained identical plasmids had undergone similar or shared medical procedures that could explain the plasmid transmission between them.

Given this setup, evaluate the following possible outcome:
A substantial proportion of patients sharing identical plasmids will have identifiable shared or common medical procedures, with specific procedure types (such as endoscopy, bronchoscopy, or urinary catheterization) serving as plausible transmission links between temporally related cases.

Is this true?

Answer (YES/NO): NO